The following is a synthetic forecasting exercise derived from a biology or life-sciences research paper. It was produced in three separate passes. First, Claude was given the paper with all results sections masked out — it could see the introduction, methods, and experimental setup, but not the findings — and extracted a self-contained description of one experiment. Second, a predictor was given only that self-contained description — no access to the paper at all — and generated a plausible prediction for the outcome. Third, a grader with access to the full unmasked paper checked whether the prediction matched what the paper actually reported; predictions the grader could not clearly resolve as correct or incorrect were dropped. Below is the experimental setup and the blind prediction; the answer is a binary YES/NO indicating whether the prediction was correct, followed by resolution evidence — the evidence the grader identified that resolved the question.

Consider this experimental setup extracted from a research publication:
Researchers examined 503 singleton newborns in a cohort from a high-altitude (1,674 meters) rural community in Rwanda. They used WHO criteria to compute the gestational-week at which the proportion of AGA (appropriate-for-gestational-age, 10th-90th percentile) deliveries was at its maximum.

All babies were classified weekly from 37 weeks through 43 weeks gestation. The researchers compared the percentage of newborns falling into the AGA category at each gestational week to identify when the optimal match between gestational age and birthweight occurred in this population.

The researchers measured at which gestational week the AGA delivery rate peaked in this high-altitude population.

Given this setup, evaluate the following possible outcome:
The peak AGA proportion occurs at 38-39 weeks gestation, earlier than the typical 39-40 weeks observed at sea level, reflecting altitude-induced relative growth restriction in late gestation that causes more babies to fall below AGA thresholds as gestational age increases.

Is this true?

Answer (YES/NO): NO